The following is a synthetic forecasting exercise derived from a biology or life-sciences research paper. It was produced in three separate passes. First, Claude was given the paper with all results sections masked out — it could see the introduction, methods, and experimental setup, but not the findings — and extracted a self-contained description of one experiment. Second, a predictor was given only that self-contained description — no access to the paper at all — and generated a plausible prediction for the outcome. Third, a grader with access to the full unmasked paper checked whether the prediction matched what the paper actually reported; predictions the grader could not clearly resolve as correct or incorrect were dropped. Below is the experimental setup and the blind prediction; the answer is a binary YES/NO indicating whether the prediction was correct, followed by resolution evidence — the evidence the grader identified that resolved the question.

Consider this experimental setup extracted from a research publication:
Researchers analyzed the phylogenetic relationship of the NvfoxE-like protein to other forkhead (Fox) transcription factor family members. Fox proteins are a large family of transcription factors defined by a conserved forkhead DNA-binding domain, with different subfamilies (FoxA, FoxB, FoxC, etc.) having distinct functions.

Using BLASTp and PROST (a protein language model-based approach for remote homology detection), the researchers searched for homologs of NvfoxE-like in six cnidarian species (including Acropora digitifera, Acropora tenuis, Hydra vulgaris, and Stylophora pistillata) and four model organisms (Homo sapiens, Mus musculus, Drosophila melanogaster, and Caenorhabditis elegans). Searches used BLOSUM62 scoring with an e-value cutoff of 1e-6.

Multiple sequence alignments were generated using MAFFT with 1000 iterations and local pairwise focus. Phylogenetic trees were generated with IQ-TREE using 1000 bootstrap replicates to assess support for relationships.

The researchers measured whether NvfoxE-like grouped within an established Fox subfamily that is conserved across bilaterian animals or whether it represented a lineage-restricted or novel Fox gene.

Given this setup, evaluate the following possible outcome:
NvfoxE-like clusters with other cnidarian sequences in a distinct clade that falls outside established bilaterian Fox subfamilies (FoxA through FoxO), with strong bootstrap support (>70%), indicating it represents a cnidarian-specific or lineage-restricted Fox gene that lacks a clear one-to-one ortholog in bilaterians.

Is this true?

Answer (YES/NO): NO